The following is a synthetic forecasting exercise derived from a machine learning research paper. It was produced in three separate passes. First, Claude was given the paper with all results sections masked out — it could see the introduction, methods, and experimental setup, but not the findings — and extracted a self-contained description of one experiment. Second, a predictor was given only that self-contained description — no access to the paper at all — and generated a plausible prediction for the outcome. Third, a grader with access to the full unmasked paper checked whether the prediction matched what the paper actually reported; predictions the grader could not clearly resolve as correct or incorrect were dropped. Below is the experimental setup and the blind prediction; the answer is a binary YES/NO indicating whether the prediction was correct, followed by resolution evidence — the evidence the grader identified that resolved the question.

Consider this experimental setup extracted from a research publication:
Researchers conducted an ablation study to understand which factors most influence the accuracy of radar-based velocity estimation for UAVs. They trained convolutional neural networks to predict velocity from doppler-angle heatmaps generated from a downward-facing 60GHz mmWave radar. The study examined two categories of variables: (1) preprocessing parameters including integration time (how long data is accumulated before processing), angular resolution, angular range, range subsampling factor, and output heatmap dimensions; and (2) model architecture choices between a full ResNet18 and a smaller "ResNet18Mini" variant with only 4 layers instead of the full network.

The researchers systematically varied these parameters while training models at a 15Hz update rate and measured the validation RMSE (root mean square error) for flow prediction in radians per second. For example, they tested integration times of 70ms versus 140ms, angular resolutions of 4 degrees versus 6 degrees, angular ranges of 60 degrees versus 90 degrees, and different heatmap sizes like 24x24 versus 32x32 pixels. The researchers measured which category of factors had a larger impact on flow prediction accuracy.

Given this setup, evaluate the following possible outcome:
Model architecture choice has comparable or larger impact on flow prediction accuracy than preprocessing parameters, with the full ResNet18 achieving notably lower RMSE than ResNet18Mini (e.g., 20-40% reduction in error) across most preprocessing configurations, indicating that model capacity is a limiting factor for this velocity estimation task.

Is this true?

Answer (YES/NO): NO